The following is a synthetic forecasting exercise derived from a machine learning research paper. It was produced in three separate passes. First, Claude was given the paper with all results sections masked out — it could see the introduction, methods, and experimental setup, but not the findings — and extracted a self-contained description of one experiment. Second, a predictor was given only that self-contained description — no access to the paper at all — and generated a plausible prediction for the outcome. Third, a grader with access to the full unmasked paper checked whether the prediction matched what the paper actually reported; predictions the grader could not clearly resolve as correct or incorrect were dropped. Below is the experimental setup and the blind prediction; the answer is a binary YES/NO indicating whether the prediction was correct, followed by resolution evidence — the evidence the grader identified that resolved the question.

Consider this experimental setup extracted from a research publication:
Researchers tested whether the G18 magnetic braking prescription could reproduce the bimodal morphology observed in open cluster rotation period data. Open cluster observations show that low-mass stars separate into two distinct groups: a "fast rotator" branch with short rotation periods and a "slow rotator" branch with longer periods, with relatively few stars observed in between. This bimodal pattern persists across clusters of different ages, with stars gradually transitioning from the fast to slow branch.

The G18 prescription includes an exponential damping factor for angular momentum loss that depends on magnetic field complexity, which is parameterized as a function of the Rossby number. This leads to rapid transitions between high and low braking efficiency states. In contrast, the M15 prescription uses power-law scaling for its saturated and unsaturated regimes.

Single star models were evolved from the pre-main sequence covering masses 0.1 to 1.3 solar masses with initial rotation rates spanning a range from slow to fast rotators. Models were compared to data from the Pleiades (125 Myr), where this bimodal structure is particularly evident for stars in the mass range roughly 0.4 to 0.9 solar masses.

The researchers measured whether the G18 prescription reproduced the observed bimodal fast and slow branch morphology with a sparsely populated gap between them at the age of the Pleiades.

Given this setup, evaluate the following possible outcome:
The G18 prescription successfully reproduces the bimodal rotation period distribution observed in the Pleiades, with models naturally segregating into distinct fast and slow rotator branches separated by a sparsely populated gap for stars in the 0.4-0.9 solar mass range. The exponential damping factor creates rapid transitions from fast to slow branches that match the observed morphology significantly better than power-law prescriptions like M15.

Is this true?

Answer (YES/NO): YES